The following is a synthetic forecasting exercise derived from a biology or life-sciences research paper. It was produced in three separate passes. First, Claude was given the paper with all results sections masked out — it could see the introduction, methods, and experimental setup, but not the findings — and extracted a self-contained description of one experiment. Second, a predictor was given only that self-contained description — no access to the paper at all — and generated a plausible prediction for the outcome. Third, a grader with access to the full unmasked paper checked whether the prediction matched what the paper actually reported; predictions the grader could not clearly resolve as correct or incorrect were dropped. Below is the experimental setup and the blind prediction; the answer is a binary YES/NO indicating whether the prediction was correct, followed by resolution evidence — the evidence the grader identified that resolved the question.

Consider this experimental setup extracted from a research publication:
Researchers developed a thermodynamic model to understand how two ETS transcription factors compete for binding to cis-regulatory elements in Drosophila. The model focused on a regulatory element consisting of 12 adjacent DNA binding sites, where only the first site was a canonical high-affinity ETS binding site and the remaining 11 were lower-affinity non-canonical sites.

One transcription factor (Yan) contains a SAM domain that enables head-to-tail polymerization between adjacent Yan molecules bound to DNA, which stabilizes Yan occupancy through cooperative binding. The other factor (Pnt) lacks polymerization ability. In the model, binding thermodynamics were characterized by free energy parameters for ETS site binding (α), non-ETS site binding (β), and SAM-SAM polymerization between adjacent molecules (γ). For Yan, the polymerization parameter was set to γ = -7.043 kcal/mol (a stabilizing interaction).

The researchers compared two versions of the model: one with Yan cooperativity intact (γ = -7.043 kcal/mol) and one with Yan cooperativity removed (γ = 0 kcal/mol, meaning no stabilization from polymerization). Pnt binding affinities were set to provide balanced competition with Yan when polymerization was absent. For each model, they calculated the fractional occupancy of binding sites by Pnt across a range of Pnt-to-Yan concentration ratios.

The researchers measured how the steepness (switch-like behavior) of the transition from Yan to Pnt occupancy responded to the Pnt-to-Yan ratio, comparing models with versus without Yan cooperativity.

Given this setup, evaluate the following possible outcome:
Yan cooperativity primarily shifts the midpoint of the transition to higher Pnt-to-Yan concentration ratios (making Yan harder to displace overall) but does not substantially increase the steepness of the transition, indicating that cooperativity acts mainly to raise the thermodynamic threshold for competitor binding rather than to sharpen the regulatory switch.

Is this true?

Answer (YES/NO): NO